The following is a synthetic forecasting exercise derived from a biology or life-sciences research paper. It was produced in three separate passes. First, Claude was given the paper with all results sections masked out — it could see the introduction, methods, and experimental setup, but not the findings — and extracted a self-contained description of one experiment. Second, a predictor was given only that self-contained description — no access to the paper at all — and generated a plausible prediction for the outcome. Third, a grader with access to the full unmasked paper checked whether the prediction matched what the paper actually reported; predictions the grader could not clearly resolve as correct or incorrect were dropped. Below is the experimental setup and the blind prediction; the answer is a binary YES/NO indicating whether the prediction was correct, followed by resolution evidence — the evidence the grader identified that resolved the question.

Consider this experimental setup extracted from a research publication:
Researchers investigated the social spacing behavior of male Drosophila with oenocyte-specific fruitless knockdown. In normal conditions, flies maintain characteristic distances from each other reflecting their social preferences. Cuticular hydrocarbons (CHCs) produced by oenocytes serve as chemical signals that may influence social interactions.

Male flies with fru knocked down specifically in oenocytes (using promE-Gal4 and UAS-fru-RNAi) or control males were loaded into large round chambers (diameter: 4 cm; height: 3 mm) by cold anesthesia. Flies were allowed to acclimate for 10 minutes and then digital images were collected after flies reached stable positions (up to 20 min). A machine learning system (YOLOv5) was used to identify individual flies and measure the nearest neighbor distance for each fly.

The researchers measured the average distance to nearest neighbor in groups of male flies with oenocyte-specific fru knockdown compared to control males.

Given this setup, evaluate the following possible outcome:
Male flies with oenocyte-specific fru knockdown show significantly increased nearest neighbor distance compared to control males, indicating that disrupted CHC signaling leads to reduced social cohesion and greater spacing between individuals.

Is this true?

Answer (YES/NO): NO